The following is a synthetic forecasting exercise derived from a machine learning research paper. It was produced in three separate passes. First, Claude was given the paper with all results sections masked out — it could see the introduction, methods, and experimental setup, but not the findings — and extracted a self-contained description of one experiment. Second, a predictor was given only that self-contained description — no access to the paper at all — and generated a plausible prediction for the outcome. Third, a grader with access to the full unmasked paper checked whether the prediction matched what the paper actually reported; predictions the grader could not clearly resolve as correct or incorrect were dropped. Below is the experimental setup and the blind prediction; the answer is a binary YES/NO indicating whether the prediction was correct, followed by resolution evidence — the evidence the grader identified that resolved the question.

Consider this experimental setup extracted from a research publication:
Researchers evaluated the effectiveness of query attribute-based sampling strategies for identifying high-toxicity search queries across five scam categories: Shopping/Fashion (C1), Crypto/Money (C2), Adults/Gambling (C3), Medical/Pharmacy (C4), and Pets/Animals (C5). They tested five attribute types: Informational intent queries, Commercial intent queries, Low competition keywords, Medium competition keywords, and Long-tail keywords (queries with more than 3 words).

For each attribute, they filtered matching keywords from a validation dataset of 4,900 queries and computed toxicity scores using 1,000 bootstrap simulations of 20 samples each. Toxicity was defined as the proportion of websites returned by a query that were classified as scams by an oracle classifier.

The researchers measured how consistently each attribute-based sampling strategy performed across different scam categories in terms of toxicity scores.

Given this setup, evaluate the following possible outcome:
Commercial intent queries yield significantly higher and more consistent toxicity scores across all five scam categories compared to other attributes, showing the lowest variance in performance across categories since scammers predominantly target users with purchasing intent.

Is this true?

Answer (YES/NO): NO